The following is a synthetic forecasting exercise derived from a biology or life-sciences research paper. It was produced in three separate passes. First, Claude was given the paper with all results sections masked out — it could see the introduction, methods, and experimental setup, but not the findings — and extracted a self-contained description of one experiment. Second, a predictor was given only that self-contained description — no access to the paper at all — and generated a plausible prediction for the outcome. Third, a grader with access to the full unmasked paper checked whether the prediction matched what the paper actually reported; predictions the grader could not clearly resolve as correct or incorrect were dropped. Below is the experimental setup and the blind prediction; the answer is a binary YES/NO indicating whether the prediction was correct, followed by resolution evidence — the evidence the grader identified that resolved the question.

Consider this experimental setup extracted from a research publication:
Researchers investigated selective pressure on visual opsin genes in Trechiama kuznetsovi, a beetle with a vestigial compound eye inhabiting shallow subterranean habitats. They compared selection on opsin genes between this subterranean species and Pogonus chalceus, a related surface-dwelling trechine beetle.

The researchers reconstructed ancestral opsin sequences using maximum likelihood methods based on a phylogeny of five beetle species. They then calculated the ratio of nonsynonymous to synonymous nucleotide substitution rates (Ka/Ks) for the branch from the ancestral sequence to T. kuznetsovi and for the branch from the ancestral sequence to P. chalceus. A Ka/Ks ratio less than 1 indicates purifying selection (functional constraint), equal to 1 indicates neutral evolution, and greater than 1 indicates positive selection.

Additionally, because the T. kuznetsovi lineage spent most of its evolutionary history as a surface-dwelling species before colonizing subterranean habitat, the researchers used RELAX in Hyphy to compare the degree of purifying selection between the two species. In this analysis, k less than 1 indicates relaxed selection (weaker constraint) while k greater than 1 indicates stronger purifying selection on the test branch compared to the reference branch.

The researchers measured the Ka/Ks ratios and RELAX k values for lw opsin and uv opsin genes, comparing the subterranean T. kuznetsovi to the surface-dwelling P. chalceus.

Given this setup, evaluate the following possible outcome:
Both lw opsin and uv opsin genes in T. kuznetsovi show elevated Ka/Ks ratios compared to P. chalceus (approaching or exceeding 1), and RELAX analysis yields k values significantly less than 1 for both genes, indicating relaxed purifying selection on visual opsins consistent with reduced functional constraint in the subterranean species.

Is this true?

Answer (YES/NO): NO